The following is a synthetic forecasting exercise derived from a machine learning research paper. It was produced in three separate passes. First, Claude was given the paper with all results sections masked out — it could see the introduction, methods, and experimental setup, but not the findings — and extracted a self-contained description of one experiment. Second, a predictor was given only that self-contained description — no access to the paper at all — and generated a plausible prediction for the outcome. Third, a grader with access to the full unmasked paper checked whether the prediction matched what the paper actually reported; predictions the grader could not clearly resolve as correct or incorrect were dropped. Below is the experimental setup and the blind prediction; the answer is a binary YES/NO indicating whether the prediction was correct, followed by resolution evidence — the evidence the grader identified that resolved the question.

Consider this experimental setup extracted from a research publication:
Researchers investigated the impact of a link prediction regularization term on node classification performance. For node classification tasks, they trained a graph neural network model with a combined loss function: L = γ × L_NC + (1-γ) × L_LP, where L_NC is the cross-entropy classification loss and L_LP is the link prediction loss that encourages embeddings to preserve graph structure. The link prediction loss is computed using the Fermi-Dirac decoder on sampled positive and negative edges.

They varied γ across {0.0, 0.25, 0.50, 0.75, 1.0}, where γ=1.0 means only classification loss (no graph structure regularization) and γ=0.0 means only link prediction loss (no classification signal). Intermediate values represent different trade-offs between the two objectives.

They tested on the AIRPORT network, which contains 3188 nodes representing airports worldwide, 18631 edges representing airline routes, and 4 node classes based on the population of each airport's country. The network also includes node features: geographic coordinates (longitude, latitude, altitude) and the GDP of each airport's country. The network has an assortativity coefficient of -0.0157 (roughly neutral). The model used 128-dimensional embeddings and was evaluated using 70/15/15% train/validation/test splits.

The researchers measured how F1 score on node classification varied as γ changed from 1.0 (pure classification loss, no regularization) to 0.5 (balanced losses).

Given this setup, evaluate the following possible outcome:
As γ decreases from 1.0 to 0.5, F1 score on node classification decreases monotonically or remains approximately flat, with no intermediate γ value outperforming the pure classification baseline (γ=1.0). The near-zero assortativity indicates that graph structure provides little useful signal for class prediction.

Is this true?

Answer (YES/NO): NO